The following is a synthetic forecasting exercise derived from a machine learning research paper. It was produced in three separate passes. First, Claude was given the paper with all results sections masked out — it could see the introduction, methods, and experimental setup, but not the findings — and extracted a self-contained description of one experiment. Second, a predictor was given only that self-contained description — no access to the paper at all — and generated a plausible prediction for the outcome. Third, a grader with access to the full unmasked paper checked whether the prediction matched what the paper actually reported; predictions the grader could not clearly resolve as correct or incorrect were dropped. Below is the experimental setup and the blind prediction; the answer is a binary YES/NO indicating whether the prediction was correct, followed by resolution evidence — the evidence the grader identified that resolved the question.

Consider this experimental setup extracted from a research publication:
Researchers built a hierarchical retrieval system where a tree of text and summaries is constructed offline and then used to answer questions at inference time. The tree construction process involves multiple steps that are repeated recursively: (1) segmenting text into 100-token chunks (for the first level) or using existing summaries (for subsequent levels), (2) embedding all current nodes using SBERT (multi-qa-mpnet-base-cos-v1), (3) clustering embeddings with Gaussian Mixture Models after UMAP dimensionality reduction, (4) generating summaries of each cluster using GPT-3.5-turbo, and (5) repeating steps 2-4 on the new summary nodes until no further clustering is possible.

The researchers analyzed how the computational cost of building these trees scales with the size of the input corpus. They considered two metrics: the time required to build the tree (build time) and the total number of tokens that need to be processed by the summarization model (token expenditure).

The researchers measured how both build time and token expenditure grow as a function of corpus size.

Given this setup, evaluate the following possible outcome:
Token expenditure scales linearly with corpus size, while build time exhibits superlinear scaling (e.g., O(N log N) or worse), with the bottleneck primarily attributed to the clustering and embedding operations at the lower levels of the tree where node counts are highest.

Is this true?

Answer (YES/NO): NO